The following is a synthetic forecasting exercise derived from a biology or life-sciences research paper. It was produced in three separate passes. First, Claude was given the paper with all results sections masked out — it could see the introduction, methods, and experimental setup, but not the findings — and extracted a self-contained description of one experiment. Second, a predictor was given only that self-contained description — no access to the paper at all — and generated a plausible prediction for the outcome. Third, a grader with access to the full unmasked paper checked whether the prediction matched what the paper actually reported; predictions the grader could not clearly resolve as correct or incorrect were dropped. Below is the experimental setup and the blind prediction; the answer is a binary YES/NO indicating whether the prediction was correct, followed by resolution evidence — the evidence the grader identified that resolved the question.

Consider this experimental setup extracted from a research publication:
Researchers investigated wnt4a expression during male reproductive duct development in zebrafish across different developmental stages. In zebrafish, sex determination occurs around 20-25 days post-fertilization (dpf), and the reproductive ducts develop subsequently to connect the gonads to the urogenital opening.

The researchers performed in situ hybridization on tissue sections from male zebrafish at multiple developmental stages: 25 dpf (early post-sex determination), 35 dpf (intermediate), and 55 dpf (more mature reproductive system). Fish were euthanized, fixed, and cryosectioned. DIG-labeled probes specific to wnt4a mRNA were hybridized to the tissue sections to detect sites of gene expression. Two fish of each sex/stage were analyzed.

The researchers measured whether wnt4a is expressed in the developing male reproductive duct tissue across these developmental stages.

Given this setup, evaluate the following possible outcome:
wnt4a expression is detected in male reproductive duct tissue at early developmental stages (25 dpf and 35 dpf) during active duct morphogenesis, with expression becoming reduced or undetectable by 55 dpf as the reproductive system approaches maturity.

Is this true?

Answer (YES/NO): NO